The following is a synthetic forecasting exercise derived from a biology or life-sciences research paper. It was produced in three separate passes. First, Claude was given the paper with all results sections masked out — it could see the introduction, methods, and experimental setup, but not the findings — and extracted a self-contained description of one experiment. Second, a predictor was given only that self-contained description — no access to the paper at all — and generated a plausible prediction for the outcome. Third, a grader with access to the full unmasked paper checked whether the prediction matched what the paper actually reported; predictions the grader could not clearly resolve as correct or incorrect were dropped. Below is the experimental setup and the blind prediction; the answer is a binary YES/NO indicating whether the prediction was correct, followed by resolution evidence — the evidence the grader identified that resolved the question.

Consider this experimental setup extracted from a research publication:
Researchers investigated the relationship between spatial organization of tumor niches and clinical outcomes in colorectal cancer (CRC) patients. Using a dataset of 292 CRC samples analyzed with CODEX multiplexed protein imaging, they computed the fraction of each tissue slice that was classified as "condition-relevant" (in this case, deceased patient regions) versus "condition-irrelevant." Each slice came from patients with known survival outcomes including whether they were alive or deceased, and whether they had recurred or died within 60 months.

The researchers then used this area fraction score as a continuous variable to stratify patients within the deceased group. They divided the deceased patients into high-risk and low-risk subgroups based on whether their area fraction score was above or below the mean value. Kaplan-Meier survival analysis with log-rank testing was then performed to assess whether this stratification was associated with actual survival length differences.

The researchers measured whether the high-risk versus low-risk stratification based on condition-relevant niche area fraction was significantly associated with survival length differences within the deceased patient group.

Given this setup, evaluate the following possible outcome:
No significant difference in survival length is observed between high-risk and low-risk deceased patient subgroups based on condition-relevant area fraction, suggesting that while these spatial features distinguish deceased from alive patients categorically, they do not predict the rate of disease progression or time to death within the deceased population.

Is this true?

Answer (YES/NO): NO